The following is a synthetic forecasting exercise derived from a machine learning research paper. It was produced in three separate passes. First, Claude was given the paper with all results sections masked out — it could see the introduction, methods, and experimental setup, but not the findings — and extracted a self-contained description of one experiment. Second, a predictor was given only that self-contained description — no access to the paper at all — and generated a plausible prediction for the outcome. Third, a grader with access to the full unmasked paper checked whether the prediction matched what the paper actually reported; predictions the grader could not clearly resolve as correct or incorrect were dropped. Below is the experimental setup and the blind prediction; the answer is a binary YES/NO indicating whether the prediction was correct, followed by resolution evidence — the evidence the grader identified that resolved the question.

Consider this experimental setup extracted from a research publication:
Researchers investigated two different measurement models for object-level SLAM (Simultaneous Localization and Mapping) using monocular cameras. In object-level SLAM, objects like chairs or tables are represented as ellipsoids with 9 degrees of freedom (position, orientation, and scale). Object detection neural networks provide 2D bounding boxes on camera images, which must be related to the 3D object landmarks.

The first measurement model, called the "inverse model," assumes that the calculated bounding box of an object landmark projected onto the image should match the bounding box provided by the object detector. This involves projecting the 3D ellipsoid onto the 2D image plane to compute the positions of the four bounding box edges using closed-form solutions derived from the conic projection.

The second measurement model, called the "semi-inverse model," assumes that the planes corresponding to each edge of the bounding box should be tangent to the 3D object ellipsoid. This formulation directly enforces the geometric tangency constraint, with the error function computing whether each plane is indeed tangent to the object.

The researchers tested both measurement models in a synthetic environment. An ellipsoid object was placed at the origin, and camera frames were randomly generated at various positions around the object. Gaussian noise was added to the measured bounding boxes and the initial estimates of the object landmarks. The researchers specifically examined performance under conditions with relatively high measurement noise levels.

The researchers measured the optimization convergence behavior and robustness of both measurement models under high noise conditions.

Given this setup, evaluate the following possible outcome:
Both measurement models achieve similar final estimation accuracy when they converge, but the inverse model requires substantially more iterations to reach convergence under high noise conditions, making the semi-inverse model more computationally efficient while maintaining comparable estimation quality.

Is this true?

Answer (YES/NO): NO